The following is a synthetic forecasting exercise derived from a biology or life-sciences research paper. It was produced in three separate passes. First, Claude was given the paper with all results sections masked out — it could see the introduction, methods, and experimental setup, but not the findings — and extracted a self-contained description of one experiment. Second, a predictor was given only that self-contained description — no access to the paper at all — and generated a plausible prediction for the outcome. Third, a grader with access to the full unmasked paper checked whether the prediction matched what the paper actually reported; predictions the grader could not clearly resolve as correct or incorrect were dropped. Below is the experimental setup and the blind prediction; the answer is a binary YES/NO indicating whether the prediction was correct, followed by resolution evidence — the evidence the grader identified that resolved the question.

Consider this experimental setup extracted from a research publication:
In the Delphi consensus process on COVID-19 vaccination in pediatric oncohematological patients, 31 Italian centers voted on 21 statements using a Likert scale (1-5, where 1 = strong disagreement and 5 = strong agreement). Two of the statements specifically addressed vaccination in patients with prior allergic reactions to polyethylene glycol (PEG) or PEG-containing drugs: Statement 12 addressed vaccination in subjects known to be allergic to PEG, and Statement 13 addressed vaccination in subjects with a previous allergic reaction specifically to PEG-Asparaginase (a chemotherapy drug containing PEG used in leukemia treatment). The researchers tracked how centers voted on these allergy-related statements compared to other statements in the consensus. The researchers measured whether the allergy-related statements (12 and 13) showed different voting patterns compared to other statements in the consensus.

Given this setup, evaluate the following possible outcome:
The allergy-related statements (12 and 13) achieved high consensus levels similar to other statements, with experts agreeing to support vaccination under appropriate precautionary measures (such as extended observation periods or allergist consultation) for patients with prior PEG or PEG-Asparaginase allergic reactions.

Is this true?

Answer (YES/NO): NO